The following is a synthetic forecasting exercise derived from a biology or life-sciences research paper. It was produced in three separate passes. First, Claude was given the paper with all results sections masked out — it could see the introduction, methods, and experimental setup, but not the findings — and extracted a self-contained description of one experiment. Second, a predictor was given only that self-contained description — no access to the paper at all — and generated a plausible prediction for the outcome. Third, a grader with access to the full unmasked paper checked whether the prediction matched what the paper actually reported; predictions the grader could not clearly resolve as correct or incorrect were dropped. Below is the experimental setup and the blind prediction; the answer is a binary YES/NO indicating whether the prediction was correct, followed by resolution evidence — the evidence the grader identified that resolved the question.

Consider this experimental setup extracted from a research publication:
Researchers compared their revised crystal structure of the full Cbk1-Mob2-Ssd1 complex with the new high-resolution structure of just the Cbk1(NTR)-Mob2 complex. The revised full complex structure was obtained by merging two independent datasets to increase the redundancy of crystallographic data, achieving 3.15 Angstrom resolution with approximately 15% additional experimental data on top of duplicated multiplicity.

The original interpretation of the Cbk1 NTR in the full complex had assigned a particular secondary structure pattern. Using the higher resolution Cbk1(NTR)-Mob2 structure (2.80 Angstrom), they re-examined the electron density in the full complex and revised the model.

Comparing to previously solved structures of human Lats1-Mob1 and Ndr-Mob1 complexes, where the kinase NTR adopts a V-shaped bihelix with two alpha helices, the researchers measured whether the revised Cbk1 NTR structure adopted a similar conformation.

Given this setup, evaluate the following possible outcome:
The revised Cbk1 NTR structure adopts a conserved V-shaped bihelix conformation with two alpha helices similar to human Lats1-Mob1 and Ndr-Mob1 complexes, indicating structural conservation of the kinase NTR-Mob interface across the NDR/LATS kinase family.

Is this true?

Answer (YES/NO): YES